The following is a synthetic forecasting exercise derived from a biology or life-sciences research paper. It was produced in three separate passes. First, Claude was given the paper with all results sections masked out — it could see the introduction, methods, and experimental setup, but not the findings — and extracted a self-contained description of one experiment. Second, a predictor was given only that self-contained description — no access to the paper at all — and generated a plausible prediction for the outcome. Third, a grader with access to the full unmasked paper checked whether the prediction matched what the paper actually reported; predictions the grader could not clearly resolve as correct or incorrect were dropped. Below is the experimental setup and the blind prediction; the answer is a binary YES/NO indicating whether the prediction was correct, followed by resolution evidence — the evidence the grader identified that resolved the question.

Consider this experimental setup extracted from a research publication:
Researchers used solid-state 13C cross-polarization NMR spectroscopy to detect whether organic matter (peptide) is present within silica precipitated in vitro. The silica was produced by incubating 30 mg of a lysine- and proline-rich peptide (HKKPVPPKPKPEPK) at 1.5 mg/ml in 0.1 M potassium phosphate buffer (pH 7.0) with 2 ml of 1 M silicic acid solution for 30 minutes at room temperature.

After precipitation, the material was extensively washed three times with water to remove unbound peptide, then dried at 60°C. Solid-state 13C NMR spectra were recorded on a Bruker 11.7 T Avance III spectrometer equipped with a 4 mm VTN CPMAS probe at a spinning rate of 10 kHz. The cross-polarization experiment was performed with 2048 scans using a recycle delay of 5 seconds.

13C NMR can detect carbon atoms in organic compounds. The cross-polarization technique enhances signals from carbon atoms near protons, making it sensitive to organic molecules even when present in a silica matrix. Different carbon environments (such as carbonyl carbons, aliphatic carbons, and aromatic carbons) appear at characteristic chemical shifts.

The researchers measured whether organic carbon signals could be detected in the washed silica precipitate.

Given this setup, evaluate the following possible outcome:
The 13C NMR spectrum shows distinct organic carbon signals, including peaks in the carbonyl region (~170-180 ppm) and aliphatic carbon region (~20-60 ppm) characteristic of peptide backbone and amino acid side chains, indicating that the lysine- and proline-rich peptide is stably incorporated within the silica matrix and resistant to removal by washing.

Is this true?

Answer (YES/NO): YES